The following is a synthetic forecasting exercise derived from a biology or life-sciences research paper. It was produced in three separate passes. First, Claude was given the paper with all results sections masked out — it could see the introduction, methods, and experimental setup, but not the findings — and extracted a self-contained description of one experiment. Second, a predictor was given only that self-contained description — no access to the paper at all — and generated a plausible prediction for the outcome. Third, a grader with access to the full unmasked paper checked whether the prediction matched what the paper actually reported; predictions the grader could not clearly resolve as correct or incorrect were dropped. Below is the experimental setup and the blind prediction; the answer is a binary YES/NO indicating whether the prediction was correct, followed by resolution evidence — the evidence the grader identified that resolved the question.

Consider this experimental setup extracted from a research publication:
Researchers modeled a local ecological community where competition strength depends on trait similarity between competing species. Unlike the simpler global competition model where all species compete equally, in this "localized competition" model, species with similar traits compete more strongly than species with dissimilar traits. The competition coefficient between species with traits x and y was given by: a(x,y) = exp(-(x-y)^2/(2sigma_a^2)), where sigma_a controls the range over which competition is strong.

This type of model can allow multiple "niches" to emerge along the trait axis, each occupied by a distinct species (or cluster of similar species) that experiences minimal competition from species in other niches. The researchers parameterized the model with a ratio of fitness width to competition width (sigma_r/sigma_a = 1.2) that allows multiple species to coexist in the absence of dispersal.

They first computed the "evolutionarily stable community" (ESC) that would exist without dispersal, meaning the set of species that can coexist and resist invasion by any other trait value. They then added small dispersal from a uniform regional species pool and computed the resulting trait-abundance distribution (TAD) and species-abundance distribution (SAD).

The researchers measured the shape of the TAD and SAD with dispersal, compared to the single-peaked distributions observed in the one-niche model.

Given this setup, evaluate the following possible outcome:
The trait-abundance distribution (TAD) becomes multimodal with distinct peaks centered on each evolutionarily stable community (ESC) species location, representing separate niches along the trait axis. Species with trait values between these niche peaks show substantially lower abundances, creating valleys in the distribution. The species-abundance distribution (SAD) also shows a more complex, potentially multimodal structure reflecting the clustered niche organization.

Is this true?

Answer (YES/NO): YES